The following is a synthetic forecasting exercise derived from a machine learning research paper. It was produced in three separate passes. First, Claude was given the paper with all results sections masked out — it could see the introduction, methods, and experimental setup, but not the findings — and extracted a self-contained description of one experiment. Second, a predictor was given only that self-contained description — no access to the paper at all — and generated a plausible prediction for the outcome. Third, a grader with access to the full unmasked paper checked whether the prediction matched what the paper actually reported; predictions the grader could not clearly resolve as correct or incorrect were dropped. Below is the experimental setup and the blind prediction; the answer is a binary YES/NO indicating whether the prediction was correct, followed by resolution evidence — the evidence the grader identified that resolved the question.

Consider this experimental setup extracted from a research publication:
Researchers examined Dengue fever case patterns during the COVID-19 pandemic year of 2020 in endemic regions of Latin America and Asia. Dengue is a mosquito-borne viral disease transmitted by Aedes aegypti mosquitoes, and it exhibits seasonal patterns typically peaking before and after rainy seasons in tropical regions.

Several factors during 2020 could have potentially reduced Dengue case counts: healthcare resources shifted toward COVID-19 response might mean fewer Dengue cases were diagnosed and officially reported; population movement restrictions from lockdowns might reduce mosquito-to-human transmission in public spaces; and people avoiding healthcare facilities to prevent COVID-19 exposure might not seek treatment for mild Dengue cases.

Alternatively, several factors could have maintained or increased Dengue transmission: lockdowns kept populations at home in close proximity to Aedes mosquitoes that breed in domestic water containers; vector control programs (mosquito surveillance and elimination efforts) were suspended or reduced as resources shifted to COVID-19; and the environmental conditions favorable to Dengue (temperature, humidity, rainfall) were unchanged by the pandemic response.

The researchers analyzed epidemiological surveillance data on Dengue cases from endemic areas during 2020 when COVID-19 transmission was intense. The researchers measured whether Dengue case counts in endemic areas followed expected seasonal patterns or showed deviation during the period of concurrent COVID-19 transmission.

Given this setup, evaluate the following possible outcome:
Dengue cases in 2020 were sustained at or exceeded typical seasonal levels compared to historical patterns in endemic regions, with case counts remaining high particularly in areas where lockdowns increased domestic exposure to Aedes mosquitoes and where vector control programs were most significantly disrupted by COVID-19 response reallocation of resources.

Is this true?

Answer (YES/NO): YES